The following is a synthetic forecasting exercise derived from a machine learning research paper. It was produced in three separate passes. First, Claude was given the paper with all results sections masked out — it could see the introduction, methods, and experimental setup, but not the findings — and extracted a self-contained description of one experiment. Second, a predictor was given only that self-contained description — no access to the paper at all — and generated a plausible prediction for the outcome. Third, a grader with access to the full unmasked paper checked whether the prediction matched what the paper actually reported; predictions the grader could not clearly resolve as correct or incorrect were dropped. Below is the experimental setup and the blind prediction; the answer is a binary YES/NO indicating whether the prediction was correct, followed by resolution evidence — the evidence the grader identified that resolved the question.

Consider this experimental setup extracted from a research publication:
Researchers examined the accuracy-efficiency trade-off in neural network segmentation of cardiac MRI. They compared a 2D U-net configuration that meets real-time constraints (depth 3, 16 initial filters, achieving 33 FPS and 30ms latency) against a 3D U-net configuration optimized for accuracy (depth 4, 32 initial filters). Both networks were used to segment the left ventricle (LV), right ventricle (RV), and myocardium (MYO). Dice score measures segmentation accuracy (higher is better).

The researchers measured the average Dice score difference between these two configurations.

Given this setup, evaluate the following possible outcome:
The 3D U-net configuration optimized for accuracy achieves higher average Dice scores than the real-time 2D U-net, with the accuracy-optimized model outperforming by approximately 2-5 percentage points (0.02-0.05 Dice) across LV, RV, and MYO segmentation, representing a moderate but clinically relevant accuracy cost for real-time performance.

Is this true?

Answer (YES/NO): NO